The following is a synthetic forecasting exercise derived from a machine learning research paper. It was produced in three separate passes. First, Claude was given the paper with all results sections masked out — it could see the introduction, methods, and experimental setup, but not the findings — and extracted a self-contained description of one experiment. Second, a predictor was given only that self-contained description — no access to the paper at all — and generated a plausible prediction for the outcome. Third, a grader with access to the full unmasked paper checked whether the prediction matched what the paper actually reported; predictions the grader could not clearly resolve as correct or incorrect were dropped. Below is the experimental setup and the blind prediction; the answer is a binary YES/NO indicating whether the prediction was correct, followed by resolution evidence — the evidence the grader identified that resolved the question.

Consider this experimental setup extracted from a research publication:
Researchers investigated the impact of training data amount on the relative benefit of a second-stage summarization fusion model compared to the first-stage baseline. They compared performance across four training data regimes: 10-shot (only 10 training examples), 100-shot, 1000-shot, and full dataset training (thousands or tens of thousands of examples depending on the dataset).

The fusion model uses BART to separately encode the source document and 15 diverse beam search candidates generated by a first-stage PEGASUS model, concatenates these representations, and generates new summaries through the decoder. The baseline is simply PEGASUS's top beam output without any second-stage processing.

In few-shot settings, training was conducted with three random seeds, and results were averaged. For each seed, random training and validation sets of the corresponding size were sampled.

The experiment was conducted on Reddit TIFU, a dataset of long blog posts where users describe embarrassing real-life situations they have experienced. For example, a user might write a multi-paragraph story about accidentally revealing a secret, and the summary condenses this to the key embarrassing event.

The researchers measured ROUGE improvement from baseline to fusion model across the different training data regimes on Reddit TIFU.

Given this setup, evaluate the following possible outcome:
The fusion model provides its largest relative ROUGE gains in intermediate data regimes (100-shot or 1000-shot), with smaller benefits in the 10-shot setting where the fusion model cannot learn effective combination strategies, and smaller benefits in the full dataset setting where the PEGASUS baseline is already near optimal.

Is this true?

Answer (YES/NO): NO